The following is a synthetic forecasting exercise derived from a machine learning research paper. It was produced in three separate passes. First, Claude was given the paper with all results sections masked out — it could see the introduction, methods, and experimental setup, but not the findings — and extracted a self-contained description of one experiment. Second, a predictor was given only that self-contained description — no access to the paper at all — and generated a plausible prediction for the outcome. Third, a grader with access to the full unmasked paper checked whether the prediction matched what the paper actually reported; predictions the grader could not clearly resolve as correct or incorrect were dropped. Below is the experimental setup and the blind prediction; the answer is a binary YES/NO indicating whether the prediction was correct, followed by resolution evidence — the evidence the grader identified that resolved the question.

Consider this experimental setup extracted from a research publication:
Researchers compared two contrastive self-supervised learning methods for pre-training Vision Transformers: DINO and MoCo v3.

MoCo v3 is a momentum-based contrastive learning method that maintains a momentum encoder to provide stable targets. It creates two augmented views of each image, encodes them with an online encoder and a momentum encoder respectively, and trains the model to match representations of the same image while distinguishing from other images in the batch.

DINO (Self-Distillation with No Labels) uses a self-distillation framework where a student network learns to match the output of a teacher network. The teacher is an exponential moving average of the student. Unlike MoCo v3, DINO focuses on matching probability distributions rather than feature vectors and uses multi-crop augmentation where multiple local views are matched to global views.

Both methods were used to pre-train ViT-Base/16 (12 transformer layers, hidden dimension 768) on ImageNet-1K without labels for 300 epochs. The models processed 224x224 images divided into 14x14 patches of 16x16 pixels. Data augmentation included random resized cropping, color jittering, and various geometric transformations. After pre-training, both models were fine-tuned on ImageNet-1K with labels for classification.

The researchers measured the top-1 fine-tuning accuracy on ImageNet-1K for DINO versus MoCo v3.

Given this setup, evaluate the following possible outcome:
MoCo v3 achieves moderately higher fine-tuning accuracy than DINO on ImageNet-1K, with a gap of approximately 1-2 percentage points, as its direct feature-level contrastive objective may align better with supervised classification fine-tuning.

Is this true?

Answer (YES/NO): NO